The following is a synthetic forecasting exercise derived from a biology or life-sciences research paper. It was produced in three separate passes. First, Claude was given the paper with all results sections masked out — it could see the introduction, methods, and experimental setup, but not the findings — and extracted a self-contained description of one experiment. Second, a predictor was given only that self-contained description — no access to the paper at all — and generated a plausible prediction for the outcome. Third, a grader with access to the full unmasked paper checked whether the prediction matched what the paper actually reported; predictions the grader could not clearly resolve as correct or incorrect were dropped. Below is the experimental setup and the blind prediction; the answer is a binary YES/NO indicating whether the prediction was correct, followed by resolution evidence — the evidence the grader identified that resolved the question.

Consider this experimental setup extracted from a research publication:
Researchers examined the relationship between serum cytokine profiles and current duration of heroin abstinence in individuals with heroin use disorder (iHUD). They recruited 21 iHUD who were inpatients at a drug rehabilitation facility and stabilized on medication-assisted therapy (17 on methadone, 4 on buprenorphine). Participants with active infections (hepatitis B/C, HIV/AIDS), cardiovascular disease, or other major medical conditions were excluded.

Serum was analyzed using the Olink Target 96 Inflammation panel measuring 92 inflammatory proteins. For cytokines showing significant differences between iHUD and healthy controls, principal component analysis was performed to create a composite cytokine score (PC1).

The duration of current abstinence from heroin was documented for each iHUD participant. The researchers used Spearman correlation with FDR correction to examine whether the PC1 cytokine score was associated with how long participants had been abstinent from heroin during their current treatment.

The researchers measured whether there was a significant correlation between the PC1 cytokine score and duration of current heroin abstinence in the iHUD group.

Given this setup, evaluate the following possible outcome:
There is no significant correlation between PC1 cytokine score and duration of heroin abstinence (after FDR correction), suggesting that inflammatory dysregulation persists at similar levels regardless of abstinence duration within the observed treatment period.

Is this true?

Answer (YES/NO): YES